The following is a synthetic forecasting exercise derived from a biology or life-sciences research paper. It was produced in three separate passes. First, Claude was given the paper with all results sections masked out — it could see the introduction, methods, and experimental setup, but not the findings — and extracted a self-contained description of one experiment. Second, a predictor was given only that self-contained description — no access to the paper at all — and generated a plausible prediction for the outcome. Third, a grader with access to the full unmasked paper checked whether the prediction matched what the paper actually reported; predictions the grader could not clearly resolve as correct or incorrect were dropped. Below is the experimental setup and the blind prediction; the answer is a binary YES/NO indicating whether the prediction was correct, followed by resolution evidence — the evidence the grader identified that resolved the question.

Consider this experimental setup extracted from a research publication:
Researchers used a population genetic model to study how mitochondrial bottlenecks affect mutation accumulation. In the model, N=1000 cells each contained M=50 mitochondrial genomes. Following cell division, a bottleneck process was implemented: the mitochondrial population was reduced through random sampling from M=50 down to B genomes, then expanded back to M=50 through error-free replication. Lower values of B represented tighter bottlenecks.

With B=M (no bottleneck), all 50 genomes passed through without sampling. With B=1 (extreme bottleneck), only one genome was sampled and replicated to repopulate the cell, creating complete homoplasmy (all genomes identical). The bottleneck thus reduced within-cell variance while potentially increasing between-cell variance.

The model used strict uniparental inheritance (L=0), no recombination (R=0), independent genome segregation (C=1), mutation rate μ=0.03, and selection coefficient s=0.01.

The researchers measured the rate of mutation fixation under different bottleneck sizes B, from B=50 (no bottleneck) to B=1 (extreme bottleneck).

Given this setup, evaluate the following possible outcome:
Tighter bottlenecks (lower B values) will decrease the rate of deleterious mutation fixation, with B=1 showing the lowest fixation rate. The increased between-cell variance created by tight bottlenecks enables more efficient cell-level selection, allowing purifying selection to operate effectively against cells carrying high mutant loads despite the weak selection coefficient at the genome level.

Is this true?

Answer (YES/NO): YES